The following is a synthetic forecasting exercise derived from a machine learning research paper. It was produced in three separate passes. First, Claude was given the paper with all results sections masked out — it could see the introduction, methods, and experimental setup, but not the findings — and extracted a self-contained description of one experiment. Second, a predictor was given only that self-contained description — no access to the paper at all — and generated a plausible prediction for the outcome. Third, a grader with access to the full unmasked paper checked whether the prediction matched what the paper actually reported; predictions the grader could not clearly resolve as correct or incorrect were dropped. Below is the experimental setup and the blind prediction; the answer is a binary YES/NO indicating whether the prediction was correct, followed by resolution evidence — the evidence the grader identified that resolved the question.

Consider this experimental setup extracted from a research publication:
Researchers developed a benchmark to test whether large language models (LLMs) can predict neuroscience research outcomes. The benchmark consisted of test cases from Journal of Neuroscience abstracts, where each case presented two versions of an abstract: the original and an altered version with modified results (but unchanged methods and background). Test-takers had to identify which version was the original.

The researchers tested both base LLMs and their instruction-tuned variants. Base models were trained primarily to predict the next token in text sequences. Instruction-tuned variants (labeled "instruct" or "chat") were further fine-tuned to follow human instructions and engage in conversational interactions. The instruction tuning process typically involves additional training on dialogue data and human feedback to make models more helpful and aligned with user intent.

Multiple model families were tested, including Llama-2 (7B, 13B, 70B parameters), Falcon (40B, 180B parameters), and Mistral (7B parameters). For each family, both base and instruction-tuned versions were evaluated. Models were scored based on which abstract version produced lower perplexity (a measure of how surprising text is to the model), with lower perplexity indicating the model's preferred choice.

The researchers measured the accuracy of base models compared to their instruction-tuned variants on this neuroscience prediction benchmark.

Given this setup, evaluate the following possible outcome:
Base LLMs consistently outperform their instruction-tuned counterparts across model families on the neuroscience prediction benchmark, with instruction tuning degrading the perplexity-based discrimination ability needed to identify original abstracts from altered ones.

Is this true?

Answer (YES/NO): YES